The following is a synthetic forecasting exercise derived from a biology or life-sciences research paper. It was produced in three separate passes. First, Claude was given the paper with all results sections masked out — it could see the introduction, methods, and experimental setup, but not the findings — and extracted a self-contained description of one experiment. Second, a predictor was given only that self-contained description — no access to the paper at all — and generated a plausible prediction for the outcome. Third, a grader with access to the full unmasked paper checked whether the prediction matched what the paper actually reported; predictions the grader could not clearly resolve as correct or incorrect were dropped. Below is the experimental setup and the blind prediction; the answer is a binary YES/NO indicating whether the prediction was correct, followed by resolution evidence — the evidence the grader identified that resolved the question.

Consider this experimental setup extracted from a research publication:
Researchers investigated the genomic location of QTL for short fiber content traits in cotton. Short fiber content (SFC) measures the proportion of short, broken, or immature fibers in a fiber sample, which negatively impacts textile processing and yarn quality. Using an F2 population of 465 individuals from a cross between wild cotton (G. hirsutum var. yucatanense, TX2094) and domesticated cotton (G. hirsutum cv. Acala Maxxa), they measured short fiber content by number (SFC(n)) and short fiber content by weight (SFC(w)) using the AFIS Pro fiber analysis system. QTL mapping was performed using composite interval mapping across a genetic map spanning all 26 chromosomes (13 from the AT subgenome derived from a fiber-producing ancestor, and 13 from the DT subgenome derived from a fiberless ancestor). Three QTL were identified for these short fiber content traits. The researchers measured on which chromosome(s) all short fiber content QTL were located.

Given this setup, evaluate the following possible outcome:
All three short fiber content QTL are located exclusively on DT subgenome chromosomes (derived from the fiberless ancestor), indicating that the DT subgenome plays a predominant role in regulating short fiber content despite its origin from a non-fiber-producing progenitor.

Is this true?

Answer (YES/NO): YES